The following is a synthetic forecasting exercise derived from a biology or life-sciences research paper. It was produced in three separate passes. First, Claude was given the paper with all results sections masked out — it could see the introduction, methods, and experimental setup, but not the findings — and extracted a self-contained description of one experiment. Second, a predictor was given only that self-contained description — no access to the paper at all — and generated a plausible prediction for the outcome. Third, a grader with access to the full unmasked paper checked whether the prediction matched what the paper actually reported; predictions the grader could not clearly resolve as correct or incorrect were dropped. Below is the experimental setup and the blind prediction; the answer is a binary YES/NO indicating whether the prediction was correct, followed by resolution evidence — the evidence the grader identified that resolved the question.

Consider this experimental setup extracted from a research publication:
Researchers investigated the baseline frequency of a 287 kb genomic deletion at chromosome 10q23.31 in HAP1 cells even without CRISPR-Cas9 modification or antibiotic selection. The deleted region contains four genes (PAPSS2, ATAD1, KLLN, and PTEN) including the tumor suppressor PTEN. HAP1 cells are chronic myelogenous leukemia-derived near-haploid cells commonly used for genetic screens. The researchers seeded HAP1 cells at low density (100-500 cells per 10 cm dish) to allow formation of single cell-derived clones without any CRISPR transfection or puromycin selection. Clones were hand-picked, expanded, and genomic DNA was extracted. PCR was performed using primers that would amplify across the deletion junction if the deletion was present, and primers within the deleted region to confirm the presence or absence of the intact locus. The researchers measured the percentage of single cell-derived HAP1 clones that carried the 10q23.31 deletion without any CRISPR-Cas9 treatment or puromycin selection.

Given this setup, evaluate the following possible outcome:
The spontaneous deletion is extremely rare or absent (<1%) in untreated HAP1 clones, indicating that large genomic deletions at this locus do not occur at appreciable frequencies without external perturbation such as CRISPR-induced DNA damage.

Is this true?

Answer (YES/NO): NO